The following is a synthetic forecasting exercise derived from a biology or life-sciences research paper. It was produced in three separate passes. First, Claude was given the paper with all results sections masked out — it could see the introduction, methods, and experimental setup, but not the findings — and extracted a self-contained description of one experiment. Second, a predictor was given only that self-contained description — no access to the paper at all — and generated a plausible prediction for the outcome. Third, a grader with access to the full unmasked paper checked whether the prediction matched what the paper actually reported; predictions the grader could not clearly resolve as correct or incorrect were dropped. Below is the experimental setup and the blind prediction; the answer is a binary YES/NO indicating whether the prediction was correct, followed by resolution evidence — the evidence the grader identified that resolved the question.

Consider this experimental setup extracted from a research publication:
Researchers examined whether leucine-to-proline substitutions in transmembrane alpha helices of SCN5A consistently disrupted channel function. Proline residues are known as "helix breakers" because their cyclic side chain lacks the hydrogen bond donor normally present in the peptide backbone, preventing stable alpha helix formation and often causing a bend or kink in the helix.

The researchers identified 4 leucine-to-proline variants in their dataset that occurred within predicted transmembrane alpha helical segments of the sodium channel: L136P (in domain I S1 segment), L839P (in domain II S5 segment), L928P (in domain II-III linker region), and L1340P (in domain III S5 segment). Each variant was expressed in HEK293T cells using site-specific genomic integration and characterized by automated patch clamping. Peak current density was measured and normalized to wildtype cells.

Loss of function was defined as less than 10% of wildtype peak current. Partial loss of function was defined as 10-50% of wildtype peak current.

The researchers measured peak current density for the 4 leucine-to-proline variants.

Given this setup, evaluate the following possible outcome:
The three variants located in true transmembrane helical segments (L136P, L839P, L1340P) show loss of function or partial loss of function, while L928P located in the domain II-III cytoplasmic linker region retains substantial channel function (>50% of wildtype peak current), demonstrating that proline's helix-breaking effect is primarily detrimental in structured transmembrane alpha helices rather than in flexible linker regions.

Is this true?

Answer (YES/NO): NO